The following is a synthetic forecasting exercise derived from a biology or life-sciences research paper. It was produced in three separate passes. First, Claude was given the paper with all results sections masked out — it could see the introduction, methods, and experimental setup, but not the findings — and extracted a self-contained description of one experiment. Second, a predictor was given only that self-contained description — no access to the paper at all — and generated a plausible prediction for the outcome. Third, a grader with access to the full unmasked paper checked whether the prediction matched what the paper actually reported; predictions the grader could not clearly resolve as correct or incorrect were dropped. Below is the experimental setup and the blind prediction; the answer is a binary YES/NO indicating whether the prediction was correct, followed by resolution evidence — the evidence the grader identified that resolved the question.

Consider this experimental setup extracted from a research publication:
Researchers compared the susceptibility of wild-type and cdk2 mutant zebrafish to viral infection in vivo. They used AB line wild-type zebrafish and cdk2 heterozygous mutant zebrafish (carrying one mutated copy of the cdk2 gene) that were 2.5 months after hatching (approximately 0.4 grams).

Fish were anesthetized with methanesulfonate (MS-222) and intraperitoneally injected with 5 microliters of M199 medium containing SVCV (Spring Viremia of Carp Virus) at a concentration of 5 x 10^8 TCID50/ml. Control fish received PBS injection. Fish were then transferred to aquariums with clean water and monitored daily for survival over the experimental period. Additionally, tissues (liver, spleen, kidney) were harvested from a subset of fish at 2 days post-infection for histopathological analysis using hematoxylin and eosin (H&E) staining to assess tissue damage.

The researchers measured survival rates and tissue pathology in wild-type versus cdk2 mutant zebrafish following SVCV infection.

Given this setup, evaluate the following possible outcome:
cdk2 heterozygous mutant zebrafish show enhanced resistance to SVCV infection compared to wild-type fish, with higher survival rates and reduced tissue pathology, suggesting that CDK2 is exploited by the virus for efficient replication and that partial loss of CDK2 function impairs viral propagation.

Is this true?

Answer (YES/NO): YES